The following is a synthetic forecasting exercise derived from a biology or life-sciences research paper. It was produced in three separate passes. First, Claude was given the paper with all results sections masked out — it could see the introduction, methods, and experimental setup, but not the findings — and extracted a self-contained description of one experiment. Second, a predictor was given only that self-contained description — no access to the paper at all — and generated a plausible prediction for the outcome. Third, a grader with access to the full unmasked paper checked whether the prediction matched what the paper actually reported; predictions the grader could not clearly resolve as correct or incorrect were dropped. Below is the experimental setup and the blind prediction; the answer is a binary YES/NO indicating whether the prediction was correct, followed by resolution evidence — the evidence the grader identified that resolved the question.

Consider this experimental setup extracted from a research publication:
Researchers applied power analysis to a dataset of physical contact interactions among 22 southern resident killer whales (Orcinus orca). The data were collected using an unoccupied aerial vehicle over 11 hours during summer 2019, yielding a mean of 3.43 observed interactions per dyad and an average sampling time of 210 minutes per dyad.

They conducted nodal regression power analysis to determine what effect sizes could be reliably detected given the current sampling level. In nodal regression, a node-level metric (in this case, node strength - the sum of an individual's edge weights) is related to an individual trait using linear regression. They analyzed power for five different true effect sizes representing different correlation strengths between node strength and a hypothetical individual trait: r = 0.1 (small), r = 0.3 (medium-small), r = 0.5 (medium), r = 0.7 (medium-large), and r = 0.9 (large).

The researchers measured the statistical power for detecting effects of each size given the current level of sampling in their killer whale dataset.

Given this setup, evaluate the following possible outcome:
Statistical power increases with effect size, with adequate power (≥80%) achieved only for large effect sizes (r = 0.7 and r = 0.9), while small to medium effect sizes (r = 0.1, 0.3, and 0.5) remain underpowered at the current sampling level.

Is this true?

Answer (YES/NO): YES